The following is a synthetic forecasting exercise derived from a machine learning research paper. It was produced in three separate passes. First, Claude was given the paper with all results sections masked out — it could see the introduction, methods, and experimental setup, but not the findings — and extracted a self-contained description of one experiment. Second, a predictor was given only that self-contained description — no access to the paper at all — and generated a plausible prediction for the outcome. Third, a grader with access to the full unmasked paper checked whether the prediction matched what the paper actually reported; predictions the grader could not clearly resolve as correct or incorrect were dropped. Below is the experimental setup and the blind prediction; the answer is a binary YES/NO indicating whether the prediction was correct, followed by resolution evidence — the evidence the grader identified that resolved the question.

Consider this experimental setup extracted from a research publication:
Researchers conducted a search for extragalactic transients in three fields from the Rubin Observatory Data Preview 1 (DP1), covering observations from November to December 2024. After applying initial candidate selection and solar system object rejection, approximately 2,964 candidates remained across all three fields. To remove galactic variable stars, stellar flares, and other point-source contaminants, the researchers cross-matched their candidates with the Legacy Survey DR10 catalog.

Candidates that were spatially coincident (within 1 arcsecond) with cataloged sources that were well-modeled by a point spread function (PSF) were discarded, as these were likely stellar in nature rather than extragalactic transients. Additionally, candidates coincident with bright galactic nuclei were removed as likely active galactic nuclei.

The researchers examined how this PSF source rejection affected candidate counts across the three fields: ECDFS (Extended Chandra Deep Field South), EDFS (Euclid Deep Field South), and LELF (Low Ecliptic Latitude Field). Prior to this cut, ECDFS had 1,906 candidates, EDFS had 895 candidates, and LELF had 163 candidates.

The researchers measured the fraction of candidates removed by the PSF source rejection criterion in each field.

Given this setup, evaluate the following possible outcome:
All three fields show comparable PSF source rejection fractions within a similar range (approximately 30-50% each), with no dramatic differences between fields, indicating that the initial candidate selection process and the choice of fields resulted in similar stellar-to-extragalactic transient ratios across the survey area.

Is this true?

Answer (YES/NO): NO